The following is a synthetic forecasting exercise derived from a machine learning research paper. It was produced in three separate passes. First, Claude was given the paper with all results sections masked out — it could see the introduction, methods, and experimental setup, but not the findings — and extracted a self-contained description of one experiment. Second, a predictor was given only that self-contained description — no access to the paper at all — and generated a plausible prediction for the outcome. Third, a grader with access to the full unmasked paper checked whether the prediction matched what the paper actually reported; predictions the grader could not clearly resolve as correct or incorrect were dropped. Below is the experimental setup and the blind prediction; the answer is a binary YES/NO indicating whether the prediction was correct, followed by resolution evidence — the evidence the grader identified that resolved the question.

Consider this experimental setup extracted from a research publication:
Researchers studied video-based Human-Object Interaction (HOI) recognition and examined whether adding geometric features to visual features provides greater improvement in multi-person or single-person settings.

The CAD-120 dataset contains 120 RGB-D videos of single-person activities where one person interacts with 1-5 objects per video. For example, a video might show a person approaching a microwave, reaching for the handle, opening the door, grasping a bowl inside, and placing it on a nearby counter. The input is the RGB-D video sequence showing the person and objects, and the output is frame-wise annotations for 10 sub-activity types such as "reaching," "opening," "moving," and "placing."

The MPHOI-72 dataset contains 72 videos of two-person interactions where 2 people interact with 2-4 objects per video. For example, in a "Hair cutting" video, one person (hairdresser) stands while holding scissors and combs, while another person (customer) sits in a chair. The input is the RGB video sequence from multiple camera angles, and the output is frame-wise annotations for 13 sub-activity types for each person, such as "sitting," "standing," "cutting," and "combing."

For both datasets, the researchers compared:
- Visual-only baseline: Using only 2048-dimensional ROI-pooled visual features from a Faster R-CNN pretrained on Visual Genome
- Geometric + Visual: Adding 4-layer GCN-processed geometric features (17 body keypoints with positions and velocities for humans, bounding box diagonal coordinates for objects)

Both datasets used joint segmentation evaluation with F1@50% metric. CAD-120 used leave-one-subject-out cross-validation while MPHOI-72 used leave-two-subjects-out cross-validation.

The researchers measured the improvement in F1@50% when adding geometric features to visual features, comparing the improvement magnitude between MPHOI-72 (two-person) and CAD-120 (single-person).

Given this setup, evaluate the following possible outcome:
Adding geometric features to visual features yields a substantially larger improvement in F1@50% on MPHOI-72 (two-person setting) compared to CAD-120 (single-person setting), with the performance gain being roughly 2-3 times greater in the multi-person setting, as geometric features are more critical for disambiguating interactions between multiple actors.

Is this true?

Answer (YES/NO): NO